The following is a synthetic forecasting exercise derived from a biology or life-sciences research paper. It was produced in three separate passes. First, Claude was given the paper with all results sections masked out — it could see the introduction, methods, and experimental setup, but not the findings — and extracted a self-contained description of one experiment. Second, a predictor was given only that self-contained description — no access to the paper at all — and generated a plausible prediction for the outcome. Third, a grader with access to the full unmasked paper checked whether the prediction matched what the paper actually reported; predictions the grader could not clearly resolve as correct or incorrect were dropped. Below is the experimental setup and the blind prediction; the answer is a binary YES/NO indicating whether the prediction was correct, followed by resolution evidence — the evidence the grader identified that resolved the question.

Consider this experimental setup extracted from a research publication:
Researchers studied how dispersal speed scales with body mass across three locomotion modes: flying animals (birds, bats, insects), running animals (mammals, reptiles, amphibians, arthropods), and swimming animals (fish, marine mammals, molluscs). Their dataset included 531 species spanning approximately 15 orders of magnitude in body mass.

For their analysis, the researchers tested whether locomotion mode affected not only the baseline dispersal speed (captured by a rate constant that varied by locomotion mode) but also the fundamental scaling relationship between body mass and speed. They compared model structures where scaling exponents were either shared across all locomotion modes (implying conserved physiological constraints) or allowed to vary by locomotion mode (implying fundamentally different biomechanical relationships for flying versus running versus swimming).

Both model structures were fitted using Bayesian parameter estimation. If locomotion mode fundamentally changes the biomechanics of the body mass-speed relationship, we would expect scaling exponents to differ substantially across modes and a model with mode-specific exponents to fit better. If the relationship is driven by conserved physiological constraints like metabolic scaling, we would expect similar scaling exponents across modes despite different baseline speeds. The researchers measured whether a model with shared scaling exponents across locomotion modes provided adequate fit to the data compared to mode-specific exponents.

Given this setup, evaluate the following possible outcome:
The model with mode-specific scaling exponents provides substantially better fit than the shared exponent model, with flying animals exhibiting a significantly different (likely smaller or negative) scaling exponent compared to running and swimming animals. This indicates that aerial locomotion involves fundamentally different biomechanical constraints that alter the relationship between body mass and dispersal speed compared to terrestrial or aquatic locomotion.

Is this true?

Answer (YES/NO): NO